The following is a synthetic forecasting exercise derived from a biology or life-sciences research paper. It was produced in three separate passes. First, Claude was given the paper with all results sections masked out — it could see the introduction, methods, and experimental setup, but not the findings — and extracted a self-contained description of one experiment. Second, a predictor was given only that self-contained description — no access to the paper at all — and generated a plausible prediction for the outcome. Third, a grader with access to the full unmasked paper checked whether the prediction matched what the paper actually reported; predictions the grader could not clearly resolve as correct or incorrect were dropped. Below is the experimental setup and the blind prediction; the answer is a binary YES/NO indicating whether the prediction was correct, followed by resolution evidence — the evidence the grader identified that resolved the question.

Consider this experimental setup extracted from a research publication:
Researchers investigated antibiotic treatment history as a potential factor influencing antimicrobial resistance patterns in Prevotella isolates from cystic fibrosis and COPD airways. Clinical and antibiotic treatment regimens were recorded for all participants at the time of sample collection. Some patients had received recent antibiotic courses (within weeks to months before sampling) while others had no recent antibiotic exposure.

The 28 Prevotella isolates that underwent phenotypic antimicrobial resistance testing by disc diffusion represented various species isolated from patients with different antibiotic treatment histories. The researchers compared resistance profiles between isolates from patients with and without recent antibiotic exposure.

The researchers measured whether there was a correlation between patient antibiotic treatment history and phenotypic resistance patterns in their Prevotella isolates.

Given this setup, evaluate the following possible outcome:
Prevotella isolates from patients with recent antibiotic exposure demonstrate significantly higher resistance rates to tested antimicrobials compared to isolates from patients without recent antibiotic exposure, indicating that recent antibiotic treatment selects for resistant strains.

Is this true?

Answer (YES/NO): NO